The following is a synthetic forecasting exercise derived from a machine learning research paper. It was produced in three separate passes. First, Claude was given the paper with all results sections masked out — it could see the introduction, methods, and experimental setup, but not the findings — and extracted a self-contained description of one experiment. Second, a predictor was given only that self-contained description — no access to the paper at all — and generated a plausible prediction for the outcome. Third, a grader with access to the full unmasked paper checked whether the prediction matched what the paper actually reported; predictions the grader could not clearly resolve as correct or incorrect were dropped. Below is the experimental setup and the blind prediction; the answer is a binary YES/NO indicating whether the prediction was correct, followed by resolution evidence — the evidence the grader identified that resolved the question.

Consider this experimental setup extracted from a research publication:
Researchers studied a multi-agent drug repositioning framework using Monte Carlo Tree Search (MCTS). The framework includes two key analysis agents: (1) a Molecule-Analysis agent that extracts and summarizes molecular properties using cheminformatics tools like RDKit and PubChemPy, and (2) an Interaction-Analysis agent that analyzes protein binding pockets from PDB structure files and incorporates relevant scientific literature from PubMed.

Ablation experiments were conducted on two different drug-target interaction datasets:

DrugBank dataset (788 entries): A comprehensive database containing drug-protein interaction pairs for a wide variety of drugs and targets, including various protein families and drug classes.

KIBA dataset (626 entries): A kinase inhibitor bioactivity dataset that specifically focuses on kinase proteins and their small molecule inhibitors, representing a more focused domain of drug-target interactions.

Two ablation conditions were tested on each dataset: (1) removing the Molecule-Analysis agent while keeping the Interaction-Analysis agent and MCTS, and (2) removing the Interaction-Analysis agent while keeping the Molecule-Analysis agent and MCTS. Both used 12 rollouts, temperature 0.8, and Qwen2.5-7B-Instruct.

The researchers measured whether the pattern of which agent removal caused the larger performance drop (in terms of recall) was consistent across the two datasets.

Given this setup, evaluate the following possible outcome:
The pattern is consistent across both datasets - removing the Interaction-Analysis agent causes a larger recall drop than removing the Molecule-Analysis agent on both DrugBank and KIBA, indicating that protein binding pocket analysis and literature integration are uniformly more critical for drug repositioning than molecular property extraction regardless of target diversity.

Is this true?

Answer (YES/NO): NO